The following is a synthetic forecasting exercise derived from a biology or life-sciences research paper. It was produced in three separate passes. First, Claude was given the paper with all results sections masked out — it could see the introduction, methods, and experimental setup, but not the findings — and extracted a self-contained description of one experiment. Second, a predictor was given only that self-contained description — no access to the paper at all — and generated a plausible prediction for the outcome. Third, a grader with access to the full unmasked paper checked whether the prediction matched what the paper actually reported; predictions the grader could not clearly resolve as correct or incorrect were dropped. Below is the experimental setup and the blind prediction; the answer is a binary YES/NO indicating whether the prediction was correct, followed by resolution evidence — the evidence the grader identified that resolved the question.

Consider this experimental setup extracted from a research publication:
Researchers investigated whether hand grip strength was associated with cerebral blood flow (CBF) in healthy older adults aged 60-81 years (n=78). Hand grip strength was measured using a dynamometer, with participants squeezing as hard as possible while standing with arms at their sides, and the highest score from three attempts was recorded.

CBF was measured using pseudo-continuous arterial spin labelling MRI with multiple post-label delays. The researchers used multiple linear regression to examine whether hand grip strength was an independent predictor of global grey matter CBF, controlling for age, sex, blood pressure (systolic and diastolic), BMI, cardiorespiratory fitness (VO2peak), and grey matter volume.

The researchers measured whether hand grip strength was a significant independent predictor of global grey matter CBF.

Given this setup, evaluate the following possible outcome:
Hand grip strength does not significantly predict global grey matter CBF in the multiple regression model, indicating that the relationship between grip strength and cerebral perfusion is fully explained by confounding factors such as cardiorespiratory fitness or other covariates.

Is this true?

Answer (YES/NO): NO